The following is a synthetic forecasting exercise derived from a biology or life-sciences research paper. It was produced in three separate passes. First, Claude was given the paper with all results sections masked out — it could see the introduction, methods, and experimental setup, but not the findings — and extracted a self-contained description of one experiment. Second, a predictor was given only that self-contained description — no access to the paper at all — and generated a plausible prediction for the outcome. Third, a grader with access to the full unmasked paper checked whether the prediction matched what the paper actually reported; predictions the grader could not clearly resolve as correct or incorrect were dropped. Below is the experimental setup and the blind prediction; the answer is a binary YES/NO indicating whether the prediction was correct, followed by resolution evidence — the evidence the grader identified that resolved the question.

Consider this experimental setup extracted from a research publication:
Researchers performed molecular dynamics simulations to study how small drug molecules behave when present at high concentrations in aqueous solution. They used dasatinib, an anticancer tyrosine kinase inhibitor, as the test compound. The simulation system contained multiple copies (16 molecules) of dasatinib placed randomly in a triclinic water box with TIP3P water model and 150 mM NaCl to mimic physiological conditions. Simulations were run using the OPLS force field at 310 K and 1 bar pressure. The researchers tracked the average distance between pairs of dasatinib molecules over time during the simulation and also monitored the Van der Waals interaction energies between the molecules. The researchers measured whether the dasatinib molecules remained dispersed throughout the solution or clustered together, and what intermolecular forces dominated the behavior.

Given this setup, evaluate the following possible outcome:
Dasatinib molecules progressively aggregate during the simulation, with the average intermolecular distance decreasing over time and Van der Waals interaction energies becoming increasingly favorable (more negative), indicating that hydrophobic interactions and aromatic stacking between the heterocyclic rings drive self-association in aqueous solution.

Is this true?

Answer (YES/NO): YES